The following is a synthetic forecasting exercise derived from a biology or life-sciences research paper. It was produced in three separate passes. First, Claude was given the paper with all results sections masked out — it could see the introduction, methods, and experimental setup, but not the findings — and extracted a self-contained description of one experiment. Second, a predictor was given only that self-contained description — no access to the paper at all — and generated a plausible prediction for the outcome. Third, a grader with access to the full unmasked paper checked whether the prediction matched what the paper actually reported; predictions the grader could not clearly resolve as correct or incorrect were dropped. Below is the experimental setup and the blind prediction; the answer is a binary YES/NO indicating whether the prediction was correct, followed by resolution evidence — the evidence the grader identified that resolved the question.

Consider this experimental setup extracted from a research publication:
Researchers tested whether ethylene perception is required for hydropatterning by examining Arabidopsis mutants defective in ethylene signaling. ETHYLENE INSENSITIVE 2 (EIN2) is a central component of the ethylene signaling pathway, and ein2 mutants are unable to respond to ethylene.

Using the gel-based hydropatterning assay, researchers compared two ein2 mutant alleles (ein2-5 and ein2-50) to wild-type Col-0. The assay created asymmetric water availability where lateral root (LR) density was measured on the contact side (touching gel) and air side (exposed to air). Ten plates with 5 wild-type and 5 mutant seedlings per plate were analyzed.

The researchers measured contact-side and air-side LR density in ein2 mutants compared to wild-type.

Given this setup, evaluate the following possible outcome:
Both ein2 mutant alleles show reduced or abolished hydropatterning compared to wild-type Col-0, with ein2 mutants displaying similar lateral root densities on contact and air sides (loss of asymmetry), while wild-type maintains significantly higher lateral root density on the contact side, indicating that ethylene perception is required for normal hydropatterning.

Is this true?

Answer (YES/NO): NO